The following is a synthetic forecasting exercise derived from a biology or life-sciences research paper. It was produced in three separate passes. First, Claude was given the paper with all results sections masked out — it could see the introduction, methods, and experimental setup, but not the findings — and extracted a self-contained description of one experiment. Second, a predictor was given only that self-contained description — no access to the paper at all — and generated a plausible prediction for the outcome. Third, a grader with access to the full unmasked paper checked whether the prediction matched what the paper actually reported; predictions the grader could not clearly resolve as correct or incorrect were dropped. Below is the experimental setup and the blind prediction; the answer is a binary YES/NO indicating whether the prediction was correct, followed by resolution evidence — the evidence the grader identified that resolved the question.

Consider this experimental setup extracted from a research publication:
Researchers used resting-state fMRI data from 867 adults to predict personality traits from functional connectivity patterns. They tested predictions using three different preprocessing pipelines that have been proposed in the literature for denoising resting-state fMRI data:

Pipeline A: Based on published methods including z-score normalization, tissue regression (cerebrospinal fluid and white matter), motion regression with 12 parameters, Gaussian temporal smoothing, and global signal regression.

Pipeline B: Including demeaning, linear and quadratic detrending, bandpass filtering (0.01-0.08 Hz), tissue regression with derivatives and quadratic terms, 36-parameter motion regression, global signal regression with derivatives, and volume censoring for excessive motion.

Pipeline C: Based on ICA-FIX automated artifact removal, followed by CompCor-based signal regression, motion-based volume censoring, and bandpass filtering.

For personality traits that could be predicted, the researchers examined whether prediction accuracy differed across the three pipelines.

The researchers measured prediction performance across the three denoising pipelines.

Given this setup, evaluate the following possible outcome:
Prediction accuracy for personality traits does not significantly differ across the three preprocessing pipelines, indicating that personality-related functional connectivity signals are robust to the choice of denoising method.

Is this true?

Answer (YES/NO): NO